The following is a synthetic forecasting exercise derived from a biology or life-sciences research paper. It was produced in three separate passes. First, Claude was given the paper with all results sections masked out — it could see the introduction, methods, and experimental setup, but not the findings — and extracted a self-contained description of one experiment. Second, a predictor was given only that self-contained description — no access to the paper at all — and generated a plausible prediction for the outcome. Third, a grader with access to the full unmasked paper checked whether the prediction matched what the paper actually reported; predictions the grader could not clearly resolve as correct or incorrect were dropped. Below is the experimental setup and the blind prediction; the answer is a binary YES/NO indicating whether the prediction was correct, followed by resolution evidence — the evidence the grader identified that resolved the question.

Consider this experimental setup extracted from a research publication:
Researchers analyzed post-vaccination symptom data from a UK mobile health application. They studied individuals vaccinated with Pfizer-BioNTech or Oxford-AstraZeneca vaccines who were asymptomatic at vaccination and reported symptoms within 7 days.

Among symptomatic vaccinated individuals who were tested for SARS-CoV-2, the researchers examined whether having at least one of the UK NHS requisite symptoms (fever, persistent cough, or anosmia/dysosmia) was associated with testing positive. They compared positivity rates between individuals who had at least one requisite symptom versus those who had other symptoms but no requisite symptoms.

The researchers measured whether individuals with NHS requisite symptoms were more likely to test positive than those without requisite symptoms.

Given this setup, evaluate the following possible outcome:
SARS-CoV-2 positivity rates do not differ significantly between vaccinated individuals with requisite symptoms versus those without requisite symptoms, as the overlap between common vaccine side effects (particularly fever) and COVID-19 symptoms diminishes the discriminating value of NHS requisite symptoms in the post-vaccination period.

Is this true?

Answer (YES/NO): NO